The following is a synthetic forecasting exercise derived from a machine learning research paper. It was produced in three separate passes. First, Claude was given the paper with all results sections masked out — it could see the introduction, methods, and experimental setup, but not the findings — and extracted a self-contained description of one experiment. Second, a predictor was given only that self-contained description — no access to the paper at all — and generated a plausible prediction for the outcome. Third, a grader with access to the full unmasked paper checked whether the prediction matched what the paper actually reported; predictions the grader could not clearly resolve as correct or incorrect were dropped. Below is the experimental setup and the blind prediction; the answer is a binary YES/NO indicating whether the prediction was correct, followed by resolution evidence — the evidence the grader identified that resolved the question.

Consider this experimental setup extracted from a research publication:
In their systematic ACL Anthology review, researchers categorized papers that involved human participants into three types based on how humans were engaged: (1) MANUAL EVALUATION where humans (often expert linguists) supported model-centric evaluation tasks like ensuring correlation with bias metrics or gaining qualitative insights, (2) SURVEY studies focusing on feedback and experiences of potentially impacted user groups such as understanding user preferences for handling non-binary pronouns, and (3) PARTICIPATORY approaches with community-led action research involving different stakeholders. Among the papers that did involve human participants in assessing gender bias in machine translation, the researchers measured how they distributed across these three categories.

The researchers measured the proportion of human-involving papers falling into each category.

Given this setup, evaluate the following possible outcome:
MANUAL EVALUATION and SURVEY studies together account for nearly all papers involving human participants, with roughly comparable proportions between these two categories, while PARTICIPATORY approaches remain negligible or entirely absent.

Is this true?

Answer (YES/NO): NO